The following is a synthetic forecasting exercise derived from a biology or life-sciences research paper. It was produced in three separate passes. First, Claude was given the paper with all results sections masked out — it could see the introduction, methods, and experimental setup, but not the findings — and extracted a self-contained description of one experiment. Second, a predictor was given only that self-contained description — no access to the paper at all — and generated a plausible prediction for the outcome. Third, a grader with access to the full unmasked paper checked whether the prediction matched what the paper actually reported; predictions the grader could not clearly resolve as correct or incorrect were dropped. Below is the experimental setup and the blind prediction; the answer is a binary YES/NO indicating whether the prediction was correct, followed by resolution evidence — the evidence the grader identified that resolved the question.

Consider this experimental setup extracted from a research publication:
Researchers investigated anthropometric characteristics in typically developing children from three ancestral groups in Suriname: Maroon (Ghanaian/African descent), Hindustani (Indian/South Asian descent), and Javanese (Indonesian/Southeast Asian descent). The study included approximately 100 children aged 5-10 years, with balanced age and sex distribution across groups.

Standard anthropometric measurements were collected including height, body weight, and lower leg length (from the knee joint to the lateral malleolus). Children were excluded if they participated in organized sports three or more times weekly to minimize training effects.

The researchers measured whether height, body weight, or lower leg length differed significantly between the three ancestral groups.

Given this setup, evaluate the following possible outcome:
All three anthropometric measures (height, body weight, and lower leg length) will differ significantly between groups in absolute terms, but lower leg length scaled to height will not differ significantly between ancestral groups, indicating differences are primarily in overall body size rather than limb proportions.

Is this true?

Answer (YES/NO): NO